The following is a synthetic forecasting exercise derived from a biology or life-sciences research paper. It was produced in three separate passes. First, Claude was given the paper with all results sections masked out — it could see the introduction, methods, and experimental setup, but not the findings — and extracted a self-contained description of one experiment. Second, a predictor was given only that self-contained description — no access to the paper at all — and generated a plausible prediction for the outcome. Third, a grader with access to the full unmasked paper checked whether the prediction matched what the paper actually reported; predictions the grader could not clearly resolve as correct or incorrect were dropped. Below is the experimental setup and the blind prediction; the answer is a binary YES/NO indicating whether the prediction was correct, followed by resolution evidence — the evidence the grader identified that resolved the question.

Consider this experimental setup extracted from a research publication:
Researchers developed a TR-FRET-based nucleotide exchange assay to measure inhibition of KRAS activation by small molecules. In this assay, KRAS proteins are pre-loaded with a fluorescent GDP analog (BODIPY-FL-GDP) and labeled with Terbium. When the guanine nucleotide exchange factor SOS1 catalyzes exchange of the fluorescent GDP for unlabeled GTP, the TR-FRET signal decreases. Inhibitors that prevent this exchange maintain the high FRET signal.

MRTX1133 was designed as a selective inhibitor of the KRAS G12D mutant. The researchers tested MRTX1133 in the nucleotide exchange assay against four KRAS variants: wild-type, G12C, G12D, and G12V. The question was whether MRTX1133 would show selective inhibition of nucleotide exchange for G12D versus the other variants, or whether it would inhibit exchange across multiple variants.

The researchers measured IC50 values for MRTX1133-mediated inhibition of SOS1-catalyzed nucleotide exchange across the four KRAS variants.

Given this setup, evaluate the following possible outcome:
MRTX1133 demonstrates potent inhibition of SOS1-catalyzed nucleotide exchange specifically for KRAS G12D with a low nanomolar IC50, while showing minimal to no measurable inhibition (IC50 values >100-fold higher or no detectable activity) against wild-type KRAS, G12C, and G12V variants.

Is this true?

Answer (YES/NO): NO